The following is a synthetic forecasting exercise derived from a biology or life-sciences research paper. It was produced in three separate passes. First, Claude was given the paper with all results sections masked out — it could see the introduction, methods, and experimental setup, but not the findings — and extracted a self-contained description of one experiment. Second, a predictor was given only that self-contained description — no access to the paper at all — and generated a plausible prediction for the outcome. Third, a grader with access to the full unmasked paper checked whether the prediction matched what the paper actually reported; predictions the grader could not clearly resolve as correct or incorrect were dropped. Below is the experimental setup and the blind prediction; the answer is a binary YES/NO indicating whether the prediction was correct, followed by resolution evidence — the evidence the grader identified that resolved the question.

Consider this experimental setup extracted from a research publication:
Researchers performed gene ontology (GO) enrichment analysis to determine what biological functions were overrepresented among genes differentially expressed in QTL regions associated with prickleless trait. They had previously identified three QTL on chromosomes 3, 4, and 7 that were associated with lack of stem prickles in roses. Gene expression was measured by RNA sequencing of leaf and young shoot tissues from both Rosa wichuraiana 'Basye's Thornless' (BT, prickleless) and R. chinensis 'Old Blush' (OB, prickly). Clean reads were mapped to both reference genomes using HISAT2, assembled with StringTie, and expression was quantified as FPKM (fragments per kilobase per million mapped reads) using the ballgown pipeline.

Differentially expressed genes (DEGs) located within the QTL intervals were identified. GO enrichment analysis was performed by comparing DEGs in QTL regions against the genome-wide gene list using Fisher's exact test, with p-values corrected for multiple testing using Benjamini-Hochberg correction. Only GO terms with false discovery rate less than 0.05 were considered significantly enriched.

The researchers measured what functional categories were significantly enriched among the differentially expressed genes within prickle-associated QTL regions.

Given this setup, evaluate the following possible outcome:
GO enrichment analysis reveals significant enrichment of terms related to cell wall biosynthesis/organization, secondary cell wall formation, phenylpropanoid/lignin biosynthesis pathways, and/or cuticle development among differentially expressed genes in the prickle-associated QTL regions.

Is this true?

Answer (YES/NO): NO